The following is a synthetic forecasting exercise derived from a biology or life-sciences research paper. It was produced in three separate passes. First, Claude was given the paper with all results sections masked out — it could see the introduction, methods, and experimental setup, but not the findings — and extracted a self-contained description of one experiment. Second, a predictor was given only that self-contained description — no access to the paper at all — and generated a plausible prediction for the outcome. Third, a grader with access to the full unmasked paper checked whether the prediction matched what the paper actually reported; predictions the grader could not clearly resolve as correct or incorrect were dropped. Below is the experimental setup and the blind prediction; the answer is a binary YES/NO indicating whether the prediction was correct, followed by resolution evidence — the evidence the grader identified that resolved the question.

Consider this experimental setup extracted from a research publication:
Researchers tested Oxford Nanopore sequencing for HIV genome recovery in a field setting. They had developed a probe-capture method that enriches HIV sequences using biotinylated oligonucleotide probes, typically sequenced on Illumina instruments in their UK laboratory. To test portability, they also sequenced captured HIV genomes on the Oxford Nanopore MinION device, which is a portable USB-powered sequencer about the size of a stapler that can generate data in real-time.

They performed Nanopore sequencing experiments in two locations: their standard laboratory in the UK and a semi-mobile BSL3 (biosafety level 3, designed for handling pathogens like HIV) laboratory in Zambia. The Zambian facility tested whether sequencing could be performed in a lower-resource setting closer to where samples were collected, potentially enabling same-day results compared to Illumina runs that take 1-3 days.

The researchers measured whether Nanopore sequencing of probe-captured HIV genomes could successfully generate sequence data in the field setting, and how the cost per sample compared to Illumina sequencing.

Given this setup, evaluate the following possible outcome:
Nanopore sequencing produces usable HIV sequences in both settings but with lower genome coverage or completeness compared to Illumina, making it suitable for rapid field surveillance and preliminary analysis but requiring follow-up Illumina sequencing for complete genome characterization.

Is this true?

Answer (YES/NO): NO